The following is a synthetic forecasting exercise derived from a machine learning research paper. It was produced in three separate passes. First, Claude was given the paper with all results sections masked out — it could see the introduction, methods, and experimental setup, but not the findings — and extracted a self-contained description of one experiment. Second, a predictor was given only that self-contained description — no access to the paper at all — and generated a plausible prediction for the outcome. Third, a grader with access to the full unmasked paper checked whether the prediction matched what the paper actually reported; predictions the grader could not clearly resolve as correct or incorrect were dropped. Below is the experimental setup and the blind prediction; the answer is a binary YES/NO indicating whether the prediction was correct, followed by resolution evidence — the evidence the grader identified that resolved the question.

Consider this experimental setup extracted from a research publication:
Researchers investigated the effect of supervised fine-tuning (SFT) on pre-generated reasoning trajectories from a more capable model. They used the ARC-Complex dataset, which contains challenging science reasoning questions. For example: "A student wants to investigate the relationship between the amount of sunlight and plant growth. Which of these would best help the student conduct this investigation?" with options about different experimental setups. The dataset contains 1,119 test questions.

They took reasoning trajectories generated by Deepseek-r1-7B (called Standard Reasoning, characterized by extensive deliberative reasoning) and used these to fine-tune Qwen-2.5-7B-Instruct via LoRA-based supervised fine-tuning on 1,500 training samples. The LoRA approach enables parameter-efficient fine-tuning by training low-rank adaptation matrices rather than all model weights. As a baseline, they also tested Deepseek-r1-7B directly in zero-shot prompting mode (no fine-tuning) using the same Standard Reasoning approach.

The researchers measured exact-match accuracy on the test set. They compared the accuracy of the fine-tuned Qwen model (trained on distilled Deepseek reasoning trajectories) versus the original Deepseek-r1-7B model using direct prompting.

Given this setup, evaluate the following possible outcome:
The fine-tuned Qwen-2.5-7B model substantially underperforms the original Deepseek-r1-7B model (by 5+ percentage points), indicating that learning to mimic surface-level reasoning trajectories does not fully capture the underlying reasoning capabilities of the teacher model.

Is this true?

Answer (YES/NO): YES